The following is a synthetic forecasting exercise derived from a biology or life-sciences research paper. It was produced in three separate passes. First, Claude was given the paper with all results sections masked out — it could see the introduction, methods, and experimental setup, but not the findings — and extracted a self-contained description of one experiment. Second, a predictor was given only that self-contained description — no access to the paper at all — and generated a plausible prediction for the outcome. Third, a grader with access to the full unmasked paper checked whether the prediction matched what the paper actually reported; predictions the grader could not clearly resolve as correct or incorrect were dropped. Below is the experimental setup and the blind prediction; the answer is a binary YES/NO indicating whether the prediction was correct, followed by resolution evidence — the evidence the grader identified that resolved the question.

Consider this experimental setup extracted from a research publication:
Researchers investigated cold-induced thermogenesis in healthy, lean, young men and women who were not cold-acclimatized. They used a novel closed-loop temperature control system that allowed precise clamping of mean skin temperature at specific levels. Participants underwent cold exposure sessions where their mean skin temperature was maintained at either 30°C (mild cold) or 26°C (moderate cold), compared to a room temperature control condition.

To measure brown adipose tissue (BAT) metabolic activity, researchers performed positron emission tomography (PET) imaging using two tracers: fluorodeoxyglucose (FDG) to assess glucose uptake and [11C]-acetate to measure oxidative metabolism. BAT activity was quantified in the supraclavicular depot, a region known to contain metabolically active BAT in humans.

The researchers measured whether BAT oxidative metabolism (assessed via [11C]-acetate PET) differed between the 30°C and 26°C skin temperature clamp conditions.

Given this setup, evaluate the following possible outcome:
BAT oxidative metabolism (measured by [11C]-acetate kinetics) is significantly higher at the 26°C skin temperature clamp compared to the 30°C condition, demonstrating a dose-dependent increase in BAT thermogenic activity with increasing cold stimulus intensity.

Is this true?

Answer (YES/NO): NO